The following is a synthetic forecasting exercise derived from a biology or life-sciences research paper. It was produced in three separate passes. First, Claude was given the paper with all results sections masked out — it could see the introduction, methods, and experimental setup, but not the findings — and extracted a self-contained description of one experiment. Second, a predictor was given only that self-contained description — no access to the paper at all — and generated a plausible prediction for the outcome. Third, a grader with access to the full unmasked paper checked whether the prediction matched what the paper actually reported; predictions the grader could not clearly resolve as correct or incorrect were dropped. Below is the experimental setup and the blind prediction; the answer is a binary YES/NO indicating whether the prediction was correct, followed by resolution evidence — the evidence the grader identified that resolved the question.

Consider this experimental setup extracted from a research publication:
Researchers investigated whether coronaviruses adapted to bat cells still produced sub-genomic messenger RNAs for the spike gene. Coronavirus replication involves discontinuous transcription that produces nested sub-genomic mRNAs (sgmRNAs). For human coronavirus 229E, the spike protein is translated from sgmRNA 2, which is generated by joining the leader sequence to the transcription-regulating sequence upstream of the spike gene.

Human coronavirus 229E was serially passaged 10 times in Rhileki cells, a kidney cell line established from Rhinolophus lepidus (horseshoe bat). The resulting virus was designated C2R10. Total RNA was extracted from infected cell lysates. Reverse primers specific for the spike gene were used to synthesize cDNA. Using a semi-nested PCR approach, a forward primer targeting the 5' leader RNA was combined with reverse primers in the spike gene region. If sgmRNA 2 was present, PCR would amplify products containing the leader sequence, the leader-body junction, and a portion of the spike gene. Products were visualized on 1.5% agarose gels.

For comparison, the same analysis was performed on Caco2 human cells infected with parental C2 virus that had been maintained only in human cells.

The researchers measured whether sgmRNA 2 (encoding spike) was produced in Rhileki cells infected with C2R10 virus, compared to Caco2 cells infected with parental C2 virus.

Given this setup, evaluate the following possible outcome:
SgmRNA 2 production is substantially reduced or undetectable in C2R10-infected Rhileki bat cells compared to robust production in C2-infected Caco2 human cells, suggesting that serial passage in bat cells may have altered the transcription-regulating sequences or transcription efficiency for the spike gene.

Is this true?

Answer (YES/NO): NO